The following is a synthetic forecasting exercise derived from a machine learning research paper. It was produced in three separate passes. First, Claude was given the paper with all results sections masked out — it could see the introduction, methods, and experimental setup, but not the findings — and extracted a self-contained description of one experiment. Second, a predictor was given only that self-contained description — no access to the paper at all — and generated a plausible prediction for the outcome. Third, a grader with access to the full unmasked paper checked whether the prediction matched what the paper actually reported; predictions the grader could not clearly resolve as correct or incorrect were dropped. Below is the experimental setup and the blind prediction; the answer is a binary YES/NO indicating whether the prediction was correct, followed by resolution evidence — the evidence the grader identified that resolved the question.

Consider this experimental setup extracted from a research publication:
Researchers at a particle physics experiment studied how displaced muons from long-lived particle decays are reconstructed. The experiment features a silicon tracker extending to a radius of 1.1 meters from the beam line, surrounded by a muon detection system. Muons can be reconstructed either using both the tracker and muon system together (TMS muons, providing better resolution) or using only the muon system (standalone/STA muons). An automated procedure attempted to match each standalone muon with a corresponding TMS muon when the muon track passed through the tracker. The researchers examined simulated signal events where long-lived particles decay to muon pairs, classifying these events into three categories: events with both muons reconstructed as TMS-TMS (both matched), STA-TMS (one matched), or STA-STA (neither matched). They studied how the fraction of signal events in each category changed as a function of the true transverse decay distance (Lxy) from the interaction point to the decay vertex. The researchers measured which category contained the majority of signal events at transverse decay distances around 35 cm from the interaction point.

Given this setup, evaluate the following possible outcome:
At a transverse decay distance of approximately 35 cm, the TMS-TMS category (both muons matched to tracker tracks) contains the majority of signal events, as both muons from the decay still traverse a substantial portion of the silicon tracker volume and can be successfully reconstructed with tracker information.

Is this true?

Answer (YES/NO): NO